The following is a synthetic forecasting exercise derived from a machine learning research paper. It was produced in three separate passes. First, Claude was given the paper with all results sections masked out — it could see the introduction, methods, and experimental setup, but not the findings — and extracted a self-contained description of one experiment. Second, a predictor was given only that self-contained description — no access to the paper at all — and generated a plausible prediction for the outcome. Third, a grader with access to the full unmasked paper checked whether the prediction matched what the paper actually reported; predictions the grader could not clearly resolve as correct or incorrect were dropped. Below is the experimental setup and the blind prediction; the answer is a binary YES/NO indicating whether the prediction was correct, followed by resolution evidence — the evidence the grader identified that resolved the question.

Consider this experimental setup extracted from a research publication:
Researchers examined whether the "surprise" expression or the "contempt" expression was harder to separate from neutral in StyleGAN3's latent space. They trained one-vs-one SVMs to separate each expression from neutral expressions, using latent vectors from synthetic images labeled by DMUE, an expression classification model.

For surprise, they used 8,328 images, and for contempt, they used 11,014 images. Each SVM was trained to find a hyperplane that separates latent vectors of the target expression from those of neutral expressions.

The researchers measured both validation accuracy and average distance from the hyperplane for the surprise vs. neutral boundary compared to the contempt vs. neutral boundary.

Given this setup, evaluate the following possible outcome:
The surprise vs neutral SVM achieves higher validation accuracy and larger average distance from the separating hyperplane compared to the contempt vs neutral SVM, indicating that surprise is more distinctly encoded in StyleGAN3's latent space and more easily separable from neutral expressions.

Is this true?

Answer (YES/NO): NO